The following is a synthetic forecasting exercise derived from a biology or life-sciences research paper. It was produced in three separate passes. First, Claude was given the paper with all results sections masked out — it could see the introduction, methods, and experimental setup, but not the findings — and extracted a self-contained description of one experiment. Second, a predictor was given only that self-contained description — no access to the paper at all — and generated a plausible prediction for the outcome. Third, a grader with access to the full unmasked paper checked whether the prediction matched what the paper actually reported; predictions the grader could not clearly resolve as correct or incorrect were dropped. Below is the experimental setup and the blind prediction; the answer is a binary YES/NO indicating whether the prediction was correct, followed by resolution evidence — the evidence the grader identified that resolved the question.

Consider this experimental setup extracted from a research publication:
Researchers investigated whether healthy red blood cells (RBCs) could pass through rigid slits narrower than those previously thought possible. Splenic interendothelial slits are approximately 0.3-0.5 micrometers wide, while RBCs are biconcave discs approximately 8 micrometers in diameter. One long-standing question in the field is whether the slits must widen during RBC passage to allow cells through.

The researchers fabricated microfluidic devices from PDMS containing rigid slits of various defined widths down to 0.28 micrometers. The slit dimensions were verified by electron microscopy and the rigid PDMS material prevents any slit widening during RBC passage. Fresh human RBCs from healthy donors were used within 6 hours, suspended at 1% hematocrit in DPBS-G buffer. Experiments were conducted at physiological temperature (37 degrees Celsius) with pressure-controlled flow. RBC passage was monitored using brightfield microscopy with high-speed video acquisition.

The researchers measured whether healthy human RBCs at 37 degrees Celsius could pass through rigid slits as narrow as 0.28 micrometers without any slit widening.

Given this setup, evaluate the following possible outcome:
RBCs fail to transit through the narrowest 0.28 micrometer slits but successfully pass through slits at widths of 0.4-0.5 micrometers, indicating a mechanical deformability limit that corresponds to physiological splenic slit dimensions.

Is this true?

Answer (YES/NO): NO